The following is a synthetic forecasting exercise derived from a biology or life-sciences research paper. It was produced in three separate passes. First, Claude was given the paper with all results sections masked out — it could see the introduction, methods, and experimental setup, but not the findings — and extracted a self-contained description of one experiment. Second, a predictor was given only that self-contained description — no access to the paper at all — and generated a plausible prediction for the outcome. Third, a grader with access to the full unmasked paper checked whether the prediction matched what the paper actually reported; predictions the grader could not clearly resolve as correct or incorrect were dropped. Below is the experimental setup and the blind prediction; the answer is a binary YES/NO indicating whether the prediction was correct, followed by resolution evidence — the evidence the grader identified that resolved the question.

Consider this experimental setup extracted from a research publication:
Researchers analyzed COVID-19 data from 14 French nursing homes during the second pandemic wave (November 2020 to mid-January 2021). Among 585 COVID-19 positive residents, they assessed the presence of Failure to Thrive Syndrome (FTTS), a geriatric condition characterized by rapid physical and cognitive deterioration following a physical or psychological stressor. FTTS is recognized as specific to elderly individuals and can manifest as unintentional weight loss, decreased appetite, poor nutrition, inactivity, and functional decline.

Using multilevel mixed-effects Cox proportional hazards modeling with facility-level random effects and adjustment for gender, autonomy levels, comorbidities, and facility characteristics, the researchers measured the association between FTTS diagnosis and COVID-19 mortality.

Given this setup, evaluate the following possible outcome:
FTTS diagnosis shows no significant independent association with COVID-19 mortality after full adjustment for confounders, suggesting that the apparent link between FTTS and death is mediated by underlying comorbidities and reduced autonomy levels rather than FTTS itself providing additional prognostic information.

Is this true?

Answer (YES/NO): NO